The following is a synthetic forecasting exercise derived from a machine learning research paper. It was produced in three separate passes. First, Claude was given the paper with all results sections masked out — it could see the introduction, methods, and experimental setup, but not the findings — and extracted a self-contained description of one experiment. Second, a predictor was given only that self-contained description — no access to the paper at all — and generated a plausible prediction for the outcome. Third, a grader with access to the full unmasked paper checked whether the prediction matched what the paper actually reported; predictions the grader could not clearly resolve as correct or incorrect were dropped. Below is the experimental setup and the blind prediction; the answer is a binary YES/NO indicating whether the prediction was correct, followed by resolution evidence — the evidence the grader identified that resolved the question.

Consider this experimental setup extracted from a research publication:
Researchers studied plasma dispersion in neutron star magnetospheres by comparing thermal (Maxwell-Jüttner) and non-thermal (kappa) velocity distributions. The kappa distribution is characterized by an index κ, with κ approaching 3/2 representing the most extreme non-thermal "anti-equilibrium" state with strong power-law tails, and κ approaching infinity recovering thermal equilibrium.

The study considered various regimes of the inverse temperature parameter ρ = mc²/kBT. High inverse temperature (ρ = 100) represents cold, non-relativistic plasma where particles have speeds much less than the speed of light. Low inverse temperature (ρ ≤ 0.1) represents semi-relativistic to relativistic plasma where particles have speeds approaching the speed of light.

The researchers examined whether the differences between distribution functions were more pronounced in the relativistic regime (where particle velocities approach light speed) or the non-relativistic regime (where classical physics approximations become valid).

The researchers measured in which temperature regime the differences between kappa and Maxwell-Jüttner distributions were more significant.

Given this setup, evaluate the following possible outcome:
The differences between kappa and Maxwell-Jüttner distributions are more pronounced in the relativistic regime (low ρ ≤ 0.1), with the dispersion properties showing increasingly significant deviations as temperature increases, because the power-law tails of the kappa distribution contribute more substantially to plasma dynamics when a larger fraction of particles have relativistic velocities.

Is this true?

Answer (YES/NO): YES